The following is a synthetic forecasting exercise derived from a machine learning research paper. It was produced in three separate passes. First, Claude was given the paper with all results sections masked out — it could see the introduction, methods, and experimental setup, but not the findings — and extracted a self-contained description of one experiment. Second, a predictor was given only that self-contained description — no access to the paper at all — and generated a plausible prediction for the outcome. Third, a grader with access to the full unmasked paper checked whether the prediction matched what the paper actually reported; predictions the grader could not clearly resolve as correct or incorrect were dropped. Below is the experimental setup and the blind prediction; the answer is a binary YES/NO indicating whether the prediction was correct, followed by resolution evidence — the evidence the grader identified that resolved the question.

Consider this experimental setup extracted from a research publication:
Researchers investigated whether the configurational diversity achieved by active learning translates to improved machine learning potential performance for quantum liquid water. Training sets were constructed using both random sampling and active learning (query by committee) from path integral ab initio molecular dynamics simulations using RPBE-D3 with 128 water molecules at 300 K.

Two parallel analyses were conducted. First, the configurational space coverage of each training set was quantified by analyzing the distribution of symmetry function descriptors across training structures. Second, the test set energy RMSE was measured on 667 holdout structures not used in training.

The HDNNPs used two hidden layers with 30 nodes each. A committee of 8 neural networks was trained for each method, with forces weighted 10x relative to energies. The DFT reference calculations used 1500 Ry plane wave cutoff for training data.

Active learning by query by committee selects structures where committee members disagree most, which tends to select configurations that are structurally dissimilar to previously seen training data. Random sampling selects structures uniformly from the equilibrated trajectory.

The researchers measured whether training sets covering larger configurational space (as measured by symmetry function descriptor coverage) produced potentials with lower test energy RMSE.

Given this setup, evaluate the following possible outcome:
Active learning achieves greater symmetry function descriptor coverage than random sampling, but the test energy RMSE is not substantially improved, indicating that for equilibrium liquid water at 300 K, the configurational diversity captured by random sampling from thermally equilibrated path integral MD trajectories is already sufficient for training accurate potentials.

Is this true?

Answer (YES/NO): YES